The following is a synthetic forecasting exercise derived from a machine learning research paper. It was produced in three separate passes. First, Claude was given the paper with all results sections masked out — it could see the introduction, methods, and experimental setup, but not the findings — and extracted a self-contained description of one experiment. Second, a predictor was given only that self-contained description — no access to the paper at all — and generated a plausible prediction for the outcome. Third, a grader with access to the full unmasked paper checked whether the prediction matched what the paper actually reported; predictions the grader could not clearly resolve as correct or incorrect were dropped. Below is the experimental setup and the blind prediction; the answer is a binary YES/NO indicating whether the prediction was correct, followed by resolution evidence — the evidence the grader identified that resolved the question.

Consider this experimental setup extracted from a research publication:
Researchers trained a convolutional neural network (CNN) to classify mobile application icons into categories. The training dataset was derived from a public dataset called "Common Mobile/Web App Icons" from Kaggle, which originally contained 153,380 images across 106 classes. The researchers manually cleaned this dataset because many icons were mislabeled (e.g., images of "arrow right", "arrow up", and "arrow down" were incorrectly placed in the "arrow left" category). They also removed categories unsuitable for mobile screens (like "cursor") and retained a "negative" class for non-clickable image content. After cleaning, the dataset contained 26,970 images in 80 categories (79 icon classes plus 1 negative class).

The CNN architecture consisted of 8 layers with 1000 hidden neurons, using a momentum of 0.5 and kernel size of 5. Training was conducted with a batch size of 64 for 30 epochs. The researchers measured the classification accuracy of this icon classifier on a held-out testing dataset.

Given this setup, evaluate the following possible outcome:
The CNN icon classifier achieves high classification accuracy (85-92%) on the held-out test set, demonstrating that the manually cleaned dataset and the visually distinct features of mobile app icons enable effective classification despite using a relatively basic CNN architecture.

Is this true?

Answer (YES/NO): NO